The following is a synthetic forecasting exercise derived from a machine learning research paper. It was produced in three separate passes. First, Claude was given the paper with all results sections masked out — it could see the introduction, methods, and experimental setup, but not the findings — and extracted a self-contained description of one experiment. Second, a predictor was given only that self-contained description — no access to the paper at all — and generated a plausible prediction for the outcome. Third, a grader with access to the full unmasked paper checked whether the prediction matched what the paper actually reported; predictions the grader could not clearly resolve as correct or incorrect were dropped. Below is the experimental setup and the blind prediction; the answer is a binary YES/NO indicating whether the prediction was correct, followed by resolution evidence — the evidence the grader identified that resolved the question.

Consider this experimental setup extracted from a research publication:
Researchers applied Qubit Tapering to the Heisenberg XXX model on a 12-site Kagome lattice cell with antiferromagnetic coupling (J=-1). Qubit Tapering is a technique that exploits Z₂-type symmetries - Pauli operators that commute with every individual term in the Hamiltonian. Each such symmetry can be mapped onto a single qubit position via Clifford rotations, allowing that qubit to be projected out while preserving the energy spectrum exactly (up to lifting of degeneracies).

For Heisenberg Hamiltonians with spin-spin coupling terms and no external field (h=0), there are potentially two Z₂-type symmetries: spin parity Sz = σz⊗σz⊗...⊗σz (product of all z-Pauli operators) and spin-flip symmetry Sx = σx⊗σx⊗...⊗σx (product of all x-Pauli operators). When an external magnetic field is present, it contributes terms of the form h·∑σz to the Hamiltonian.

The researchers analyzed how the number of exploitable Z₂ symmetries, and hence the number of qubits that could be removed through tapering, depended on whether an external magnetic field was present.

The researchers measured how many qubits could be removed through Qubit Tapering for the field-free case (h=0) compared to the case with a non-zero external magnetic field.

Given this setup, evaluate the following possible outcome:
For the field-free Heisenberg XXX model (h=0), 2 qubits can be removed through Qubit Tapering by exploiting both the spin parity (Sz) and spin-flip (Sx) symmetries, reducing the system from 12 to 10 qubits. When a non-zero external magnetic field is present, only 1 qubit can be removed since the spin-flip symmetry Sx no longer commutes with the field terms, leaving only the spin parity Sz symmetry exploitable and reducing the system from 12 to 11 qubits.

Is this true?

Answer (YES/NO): YES